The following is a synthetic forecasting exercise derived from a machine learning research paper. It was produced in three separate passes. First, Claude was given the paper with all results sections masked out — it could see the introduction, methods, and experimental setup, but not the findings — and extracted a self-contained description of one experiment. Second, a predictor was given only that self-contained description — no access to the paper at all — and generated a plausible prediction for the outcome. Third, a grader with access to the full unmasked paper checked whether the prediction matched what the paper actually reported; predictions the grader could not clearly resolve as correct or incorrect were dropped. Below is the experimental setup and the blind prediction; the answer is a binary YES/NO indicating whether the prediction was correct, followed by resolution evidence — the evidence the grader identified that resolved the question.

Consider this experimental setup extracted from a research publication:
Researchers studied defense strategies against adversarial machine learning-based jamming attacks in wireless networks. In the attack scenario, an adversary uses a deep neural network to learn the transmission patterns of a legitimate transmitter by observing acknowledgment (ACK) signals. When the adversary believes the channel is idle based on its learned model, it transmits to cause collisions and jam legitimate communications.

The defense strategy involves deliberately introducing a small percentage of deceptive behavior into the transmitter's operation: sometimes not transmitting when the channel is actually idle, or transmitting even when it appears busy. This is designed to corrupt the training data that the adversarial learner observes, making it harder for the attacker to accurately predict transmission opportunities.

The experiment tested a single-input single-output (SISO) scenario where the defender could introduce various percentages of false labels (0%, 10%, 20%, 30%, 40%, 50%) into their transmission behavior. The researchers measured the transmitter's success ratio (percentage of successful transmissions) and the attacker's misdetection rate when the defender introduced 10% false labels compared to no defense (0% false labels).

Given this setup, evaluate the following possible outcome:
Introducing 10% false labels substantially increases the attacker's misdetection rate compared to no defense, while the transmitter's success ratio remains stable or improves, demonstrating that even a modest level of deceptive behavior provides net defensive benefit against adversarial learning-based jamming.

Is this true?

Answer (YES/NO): YES